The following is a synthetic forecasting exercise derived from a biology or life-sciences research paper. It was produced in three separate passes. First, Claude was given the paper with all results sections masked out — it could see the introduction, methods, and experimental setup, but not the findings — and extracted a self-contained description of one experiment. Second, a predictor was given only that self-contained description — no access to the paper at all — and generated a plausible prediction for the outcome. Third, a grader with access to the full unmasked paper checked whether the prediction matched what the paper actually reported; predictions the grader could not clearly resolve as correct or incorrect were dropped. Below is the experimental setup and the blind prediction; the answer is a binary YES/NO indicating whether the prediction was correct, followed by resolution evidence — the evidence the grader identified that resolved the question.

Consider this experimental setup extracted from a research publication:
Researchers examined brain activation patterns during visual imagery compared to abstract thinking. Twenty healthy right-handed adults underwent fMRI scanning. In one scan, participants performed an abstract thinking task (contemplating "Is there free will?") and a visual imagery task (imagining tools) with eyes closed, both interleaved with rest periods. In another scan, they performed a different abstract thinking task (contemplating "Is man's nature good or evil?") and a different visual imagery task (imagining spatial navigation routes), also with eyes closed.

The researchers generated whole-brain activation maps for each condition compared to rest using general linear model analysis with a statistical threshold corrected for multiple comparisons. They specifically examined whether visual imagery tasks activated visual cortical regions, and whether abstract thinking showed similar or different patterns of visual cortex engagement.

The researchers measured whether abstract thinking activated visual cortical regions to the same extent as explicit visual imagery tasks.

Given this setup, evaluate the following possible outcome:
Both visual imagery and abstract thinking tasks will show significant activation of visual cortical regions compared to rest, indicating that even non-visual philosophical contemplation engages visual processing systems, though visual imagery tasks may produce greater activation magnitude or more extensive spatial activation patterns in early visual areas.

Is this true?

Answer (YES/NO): NO